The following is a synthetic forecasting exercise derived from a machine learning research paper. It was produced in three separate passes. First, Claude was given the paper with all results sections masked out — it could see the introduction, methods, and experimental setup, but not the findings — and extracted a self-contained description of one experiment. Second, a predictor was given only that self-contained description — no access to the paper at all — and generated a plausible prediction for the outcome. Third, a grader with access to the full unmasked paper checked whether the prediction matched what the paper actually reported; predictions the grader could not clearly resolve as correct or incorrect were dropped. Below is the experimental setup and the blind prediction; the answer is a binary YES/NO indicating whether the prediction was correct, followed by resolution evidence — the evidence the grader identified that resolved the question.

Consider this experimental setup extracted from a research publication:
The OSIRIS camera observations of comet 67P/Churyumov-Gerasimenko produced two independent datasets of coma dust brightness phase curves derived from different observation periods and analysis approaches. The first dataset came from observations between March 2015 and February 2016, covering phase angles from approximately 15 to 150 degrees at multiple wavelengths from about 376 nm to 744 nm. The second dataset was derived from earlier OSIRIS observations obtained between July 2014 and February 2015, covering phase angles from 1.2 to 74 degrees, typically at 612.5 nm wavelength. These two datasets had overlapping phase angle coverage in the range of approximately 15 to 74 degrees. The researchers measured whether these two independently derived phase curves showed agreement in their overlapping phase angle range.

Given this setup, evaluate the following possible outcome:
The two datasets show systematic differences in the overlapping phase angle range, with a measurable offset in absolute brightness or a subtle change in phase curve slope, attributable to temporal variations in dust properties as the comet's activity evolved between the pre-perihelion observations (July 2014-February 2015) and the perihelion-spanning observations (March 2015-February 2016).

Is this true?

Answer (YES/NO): NO